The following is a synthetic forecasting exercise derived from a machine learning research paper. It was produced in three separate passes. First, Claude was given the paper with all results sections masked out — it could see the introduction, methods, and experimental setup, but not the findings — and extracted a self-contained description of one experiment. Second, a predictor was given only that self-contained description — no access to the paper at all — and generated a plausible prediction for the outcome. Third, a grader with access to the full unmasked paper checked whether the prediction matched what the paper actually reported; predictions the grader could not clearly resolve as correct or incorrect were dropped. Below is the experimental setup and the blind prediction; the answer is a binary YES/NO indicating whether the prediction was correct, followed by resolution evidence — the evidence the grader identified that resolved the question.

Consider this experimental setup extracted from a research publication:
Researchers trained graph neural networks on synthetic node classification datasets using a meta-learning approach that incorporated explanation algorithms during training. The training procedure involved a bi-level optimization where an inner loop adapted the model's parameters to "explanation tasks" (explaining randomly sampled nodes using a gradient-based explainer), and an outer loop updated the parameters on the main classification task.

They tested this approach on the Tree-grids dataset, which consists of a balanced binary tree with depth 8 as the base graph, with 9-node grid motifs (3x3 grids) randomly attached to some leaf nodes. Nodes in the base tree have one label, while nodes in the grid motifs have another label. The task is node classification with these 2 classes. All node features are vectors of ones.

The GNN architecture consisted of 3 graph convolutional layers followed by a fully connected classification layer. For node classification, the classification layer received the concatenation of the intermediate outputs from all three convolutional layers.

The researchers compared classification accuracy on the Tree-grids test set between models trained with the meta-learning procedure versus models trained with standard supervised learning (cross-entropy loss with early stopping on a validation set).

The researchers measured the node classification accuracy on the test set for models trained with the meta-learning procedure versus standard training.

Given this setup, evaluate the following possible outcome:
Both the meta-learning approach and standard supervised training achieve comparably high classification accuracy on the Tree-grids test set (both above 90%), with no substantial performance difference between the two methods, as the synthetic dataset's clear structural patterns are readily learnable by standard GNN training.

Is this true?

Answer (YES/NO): YES